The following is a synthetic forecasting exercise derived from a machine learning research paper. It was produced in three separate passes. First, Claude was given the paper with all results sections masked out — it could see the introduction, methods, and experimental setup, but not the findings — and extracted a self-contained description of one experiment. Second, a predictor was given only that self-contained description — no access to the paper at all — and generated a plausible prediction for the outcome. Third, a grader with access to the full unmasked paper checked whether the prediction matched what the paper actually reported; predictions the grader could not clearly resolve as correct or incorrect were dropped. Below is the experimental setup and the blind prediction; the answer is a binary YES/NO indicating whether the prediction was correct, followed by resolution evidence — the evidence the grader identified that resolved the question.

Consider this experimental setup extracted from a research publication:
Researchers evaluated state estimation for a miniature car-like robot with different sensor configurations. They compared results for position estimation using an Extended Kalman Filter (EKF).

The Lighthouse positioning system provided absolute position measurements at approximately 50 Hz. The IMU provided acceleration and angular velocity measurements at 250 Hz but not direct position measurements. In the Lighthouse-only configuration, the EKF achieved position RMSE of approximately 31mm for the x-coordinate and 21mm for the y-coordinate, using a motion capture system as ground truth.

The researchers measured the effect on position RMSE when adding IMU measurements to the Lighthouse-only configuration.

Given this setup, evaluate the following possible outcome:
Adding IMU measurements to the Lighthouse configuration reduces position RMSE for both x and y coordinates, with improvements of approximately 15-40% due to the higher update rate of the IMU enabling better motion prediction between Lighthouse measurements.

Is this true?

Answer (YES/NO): YES